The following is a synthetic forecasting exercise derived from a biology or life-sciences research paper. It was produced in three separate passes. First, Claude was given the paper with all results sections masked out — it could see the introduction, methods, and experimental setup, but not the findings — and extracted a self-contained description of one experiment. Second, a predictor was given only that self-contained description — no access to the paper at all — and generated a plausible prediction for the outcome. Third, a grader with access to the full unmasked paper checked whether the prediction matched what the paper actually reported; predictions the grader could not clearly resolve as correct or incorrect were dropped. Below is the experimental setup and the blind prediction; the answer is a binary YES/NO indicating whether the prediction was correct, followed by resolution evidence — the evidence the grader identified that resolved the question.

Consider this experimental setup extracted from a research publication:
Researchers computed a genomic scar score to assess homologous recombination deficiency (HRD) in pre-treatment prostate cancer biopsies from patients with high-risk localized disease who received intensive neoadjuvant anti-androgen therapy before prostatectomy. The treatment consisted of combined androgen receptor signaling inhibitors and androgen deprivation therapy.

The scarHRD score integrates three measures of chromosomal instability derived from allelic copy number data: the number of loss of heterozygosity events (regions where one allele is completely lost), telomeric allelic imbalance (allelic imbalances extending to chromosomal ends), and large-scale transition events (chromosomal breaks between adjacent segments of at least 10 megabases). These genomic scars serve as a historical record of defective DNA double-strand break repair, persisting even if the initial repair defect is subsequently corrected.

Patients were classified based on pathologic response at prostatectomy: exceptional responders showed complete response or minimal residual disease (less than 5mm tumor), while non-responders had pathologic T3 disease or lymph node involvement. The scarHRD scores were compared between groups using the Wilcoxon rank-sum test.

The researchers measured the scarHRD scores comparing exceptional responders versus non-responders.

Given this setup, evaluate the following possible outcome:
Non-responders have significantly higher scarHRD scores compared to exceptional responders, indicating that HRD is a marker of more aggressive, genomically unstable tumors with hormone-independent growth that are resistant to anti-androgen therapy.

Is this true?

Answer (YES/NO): NO